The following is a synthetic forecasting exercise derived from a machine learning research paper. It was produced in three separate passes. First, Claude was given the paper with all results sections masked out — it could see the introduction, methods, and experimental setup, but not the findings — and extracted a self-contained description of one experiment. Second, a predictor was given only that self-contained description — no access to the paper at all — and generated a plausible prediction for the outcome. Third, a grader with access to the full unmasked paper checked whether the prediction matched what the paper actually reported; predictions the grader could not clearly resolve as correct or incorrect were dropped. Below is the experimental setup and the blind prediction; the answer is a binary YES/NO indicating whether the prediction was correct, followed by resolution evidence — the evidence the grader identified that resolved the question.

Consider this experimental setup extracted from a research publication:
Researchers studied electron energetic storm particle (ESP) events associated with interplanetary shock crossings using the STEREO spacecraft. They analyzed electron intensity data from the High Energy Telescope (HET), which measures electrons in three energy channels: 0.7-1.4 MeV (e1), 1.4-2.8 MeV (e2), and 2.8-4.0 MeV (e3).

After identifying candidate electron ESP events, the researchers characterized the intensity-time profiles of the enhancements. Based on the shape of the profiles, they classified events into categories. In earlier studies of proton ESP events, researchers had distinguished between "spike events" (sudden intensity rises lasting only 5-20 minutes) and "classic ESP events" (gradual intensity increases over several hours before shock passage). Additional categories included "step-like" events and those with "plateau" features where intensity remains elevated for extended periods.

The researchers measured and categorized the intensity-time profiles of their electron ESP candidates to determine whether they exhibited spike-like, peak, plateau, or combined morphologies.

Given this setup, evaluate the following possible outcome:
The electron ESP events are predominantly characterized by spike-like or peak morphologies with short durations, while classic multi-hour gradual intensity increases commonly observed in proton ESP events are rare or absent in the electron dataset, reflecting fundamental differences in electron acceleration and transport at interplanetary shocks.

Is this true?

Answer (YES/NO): NO